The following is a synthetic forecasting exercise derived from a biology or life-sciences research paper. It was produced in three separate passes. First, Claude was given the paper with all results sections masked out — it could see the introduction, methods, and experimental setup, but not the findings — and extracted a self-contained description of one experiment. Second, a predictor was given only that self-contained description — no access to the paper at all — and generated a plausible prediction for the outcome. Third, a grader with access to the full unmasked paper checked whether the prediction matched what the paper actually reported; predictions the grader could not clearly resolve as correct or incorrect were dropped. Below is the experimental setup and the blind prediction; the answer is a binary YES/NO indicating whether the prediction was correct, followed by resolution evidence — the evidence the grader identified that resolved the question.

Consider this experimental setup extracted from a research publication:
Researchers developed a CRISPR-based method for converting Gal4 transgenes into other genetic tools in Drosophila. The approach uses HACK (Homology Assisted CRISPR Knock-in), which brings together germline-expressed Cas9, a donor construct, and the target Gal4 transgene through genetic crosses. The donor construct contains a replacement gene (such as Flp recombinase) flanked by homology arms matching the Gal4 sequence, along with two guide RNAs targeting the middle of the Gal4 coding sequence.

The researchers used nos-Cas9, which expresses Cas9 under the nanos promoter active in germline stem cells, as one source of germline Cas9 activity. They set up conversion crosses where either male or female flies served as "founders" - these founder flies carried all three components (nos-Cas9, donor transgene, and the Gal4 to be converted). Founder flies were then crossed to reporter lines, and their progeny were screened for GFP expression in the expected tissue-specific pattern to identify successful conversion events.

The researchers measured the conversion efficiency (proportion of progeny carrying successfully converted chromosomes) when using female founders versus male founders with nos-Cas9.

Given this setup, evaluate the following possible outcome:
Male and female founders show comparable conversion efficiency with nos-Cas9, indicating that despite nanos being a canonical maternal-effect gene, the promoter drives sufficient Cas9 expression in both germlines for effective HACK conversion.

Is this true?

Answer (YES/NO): NO